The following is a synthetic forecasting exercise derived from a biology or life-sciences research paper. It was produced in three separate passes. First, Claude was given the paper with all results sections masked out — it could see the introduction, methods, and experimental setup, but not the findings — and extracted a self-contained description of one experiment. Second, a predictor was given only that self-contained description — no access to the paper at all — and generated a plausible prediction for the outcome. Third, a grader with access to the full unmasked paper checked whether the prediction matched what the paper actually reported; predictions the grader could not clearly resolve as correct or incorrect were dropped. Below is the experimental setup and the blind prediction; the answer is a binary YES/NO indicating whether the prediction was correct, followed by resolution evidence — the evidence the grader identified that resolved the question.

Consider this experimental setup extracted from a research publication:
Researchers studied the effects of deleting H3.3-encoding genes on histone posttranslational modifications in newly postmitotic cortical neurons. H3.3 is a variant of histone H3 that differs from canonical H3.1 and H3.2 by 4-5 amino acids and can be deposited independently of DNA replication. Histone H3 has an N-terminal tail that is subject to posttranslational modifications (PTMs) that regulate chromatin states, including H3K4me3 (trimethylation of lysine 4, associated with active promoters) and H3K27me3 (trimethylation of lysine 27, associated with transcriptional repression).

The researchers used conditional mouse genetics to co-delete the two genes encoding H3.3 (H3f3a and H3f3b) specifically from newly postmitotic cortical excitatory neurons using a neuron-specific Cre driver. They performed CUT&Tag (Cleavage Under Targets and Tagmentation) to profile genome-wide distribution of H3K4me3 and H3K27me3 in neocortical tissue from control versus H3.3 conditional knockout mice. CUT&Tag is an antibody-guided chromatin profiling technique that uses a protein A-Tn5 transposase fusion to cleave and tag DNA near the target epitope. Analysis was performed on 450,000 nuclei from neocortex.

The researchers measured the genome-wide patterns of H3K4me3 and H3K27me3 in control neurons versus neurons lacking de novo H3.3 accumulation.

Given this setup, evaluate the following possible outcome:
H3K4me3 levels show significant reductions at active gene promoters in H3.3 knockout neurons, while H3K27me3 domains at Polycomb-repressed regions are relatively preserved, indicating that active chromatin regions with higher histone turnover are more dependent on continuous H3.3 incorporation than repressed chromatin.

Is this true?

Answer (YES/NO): NO